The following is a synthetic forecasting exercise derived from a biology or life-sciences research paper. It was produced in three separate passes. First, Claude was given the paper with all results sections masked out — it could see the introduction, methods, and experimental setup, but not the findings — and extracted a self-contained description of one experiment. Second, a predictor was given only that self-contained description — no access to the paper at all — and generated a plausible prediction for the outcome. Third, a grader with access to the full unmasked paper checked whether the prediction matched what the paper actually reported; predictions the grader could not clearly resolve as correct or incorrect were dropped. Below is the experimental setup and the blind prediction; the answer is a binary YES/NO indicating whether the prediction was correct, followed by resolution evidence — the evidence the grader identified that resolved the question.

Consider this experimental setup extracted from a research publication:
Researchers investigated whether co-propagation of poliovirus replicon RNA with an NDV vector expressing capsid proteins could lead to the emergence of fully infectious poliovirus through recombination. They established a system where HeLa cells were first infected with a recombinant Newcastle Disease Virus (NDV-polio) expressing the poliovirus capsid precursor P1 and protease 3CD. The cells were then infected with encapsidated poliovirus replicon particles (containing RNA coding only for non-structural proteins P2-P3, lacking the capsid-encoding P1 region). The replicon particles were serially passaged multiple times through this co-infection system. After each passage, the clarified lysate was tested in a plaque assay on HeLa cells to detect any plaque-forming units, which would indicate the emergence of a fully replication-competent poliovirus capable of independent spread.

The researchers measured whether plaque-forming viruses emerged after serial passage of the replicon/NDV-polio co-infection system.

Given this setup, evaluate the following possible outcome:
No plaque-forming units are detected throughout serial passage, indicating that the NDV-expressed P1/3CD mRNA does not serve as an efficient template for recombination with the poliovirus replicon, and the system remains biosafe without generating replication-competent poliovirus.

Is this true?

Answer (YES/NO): YES